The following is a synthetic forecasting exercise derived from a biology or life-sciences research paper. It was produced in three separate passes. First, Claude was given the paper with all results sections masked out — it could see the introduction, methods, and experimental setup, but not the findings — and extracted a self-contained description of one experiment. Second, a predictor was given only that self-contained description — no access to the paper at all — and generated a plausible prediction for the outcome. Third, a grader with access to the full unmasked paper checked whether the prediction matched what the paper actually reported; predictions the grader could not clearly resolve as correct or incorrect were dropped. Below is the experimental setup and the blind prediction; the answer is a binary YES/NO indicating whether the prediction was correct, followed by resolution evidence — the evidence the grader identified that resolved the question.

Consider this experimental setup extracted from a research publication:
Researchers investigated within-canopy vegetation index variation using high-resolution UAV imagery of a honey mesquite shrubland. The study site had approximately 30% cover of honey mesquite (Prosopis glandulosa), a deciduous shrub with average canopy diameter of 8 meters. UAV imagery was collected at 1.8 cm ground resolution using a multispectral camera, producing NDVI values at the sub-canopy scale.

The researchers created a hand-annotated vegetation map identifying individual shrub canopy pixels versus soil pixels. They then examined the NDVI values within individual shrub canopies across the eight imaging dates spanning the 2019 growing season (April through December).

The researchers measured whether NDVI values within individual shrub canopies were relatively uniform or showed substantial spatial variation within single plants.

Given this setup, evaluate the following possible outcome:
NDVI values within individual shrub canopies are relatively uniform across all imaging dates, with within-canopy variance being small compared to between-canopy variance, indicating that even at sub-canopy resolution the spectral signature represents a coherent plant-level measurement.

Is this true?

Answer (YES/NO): NO